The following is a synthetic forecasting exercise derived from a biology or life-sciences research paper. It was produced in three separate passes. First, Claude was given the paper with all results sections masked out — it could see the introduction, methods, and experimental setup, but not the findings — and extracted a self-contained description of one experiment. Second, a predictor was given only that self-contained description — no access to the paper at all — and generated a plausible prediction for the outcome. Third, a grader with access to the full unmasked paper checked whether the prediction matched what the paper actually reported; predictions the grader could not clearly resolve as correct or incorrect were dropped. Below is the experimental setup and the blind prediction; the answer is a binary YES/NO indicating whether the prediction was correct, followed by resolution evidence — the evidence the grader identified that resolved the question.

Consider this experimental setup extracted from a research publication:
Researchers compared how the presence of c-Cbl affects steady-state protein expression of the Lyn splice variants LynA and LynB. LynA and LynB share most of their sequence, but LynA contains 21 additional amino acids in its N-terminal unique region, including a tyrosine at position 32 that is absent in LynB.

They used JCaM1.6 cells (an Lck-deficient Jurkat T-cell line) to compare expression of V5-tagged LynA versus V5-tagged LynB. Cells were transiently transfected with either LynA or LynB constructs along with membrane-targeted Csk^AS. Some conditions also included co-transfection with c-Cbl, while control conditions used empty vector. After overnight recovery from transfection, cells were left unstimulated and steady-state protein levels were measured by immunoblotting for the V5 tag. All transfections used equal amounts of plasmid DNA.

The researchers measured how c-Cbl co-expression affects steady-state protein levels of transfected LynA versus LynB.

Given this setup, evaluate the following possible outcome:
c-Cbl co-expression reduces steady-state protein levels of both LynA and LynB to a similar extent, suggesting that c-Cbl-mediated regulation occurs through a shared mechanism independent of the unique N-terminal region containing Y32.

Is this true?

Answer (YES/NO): NO